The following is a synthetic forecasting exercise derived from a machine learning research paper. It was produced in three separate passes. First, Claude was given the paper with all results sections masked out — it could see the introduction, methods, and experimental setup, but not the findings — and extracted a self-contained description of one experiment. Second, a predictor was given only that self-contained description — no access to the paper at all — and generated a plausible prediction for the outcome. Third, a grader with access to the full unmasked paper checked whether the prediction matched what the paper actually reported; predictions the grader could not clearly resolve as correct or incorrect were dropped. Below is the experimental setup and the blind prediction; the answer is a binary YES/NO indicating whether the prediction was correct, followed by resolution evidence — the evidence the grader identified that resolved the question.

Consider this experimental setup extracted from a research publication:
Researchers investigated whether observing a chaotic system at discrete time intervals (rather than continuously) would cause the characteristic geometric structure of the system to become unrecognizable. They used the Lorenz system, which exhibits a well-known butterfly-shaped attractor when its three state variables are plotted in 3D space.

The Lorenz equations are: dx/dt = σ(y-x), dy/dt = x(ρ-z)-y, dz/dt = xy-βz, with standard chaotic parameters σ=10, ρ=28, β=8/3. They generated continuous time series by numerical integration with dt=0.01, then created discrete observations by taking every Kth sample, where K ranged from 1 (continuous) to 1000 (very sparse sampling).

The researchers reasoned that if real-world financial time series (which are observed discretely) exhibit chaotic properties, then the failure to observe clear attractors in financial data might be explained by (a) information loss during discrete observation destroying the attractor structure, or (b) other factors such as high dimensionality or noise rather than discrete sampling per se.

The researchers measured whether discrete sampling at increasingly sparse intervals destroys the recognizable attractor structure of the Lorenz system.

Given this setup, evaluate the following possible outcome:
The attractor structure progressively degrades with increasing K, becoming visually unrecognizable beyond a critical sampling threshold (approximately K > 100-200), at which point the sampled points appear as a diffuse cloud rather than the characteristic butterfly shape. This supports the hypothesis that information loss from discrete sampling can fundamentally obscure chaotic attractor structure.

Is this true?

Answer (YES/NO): NO